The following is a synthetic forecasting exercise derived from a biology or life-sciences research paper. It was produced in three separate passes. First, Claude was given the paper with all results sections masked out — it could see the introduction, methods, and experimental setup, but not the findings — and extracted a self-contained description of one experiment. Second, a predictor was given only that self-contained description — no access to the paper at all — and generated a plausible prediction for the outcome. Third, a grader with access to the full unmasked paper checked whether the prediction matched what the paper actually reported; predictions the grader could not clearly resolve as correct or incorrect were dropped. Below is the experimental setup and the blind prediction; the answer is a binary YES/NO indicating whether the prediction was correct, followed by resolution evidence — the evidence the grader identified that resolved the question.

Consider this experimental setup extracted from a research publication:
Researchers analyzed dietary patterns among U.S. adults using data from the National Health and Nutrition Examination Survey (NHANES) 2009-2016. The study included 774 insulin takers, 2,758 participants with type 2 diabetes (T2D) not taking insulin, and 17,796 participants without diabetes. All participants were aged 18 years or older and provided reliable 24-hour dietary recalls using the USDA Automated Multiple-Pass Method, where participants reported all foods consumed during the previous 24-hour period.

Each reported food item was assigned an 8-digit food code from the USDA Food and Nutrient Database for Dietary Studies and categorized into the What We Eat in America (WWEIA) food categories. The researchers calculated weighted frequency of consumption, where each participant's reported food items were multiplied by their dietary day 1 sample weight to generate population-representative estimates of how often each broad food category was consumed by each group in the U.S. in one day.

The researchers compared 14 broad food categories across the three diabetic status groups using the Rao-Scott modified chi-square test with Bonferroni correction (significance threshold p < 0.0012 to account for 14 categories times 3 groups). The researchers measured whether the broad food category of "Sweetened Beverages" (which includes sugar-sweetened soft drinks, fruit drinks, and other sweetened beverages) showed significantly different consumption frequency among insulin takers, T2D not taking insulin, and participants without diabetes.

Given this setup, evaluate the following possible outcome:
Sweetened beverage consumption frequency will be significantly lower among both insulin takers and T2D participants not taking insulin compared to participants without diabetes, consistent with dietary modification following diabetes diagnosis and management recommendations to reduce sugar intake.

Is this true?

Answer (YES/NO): NO